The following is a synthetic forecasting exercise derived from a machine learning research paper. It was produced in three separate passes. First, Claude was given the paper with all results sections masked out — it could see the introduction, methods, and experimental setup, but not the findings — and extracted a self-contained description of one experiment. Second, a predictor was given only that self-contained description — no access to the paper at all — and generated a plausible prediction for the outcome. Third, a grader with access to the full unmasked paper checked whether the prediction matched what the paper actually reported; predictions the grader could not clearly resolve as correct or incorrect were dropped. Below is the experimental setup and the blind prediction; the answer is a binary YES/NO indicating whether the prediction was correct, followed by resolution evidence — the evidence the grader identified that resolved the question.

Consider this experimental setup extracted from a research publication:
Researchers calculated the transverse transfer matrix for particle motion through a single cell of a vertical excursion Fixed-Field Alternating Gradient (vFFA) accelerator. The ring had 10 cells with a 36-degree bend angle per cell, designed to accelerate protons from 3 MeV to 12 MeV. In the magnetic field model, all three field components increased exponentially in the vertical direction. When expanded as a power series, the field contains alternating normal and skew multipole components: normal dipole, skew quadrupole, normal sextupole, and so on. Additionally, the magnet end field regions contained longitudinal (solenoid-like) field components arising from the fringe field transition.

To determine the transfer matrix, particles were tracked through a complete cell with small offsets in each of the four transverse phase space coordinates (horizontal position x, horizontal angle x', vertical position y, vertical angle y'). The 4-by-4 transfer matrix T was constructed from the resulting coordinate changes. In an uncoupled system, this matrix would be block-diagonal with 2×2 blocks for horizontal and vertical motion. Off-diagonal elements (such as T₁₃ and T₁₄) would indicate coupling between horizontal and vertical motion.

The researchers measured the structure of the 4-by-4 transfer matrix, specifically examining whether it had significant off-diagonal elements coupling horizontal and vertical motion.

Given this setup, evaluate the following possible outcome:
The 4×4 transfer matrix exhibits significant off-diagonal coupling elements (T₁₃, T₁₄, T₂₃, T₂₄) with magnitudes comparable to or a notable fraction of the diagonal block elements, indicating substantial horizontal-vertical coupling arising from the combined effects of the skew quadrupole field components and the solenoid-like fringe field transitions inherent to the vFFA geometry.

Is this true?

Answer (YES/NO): YES